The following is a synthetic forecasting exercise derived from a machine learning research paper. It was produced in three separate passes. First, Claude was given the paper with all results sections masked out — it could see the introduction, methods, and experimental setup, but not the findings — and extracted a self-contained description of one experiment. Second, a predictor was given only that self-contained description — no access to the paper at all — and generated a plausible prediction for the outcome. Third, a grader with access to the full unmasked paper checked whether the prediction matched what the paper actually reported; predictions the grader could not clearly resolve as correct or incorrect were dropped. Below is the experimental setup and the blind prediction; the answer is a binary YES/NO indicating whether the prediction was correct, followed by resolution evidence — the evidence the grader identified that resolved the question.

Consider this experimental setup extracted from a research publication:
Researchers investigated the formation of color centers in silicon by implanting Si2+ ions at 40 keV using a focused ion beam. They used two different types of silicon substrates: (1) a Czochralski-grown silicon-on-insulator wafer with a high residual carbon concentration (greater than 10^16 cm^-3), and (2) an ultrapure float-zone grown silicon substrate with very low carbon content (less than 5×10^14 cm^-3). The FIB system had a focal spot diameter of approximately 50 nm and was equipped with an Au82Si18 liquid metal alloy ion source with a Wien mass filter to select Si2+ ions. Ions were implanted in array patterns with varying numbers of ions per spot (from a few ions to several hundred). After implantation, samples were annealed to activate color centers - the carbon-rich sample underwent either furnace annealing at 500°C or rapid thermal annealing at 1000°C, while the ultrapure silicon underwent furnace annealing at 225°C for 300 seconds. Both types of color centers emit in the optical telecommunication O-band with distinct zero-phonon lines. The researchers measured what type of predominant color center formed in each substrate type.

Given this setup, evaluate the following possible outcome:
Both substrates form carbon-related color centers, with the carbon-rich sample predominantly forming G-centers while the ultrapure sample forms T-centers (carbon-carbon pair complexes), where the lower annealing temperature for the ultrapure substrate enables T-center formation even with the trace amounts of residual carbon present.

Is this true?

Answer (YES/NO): NO